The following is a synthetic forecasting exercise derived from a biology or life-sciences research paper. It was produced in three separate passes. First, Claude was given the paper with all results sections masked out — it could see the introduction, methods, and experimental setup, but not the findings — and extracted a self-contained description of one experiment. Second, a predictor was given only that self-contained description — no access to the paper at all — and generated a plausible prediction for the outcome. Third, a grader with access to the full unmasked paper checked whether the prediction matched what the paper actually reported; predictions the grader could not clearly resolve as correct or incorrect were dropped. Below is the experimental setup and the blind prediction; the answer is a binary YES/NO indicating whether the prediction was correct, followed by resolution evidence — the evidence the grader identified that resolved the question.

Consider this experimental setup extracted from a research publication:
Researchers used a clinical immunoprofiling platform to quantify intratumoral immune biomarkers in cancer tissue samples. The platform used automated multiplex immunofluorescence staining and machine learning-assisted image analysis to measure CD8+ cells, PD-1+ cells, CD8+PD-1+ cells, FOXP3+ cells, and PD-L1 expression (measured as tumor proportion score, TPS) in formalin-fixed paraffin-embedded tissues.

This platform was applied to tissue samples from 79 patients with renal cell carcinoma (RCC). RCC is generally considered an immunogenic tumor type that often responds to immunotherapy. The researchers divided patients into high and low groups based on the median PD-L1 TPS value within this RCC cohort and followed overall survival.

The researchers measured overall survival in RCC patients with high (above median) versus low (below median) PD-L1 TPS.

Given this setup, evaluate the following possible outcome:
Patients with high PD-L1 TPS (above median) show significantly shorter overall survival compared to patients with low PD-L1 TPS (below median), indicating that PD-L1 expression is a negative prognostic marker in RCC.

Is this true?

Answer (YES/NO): YES